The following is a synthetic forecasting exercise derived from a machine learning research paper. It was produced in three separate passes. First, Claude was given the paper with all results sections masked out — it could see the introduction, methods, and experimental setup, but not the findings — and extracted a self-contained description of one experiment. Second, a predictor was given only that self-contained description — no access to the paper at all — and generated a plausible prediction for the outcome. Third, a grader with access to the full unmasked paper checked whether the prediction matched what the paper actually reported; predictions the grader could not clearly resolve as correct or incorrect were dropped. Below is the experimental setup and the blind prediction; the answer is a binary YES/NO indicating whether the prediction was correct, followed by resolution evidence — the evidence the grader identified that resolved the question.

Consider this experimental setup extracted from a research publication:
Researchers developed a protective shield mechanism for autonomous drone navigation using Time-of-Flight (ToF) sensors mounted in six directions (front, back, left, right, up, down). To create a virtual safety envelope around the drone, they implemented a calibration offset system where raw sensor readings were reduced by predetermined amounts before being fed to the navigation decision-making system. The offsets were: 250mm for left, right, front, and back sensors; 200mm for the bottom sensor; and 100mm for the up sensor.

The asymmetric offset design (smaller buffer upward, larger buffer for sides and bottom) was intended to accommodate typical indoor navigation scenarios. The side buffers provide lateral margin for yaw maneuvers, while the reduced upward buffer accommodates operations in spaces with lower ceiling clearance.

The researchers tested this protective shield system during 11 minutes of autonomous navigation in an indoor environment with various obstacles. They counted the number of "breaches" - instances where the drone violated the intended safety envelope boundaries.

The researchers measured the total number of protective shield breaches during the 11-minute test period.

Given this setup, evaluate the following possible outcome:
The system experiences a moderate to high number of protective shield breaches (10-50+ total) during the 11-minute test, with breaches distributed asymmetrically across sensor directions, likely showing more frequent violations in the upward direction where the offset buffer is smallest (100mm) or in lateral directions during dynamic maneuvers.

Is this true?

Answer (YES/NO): NO